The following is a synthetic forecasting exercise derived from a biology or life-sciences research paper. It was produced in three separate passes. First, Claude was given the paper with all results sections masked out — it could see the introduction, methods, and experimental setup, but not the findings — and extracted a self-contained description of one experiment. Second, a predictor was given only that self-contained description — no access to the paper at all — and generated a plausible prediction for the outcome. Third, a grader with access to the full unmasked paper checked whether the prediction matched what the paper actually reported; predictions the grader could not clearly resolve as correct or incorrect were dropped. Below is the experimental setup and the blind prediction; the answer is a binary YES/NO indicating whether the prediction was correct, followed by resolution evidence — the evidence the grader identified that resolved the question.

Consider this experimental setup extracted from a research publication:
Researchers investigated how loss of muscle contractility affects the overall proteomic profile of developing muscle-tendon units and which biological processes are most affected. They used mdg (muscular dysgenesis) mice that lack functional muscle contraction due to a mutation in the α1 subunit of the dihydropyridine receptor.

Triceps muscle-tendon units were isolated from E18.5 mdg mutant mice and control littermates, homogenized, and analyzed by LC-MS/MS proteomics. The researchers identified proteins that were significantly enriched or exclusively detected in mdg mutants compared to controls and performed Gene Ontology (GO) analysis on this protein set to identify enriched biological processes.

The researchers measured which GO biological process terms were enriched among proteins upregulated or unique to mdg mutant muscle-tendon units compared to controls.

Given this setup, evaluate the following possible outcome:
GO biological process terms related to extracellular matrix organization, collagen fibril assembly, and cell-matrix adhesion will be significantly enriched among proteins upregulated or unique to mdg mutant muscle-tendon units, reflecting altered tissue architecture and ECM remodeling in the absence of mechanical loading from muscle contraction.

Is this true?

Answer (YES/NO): NO